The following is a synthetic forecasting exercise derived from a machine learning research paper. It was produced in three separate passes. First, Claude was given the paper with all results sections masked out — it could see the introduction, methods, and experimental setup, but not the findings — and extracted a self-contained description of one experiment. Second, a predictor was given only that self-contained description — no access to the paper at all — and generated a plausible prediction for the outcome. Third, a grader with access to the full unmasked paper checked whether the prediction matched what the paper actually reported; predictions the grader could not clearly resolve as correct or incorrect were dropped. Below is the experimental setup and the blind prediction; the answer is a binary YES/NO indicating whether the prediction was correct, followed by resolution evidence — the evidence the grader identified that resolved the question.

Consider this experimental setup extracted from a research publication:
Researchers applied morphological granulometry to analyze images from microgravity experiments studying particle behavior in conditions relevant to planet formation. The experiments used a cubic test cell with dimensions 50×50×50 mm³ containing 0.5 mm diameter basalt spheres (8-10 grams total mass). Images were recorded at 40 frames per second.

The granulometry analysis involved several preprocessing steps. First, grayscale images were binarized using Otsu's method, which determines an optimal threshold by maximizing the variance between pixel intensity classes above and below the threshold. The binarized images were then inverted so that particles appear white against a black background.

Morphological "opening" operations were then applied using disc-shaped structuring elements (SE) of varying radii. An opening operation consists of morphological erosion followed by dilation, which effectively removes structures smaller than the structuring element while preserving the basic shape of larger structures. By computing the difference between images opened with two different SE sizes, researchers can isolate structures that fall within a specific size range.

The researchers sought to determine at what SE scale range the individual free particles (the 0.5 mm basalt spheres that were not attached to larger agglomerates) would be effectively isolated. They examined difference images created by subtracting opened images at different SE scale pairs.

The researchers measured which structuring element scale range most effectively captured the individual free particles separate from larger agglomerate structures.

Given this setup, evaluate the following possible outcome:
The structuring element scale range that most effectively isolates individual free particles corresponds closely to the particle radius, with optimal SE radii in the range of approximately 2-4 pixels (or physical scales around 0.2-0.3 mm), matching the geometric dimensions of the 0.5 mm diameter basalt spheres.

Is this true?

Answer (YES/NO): NO